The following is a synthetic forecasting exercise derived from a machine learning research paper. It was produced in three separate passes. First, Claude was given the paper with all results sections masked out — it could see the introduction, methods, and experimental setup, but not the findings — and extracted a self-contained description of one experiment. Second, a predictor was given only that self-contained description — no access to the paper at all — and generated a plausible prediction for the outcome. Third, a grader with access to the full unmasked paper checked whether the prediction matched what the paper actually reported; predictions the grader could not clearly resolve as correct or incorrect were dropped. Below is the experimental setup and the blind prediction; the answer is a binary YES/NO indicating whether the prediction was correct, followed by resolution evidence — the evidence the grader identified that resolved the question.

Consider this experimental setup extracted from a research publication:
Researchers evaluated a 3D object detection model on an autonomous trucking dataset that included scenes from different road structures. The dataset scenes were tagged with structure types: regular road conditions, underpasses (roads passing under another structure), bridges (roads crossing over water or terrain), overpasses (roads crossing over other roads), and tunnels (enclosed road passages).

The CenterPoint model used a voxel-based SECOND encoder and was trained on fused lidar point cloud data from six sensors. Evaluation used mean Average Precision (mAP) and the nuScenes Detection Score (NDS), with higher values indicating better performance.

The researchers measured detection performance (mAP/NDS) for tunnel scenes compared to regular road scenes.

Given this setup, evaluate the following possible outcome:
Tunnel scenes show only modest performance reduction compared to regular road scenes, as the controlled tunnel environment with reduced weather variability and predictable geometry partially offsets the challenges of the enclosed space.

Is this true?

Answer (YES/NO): NO